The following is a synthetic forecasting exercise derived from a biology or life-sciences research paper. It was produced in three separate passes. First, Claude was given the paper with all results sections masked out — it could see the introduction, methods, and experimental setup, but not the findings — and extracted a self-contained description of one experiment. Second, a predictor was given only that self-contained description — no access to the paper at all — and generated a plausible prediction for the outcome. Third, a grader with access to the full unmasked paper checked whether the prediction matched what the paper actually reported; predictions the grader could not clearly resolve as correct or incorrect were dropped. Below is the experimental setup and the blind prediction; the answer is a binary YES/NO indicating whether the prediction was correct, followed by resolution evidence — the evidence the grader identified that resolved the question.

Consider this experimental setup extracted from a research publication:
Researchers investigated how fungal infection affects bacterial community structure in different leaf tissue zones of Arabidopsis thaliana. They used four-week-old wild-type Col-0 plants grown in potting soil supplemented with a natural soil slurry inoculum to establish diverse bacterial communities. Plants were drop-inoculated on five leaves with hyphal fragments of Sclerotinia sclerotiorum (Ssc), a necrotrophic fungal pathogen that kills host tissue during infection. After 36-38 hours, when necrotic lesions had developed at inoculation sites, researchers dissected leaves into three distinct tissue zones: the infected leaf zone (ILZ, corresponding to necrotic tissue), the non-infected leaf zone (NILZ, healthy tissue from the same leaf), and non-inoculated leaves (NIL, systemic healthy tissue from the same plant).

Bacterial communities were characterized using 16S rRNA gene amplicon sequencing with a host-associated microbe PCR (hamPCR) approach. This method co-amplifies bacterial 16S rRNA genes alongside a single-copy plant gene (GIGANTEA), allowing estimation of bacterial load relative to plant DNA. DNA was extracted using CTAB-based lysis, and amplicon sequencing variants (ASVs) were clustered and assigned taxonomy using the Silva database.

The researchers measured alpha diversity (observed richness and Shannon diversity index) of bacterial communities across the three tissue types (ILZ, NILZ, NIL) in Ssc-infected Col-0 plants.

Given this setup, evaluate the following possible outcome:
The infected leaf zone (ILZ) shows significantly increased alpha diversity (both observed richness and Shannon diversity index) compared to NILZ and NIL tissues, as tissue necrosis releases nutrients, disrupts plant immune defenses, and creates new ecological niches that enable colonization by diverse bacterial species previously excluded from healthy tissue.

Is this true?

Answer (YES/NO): NO